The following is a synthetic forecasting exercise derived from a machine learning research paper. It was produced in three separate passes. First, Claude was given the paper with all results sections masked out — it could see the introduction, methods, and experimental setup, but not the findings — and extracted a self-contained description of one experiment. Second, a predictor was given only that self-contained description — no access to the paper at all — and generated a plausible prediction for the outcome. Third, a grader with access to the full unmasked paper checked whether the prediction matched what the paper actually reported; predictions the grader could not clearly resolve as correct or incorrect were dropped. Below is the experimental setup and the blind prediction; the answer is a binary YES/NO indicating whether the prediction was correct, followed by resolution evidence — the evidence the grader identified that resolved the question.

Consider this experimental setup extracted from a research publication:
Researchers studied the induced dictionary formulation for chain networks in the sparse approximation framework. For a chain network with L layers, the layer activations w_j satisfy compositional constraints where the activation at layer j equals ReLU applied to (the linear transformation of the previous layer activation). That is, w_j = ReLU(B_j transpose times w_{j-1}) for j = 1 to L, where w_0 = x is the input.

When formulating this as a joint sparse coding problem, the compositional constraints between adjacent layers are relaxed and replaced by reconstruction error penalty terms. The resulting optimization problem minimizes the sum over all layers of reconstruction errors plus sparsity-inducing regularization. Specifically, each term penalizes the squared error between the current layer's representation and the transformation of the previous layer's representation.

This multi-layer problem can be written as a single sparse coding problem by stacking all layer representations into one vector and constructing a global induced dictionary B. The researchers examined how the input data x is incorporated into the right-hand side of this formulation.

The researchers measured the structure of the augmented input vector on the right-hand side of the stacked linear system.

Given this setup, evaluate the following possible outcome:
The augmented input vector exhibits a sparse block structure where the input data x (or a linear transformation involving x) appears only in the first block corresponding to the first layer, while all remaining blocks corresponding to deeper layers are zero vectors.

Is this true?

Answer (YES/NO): YES